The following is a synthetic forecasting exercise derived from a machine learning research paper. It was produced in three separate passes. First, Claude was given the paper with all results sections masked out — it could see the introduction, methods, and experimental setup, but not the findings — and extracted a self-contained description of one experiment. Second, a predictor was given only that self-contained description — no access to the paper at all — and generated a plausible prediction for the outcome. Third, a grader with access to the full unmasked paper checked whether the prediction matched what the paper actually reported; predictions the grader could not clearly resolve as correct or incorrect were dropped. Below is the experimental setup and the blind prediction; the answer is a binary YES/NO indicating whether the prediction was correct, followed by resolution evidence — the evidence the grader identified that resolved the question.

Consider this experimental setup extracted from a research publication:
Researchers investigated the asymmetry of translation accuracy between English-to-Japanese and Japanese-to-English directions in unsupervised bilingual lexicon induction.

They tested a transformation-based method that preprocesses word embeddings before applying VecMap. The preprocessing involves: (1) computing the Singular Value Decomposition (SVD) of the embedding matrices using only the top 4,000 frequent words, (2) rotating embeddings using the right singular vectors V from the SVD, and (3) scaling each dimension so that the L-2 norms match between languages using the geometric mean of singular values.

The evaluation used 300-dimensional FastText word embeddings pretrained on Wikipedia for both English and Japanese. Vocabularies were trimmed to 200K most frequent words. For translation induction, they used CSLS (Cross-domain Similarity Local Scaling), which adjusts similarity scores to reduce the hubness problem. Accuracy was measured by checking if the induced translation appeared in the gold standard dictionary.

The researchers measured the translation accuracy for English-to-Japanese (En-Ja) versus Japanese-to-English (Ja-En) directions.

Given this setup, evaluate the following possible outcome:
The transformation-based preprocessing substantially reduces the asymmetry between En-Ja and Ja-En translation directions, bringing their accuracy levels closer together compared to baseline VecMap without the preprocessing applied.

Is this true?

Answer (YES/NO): NO